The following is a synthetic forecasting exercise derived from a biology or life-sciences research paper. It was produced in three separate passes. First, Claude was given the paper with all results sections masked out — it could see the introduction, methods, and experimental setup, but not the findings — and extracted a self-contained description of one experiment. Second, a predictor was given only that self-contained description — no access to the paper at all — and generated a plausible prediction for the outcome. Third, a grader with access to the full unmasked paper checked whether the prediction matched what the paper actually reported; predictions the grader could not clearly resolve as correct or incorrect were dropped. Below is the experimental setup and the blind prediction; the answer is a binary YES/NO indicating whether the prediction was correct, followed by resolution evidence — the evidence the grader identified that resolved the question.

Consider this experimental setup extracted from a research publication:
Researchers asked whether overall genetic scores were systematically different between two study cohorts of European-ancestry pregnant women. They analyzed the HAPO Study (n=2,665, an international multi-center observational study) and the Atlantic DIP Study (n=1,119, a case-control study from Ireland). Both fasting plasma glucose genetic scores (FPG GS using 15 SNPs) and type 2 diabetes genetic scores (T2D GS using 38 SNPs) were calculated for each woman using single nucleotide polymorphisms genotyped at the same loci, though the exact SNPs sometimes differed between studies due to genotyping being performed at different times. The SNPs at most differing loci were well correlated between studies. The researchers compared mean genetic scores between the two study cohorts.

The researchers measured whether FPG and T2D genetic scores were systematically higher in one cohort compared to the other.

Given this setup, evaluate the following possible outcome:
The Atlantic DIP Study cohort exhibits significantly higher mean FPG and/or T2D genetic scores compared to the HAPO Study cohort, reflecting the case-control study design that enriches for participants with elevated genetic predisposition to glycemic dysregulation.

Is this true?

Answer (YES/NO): NO